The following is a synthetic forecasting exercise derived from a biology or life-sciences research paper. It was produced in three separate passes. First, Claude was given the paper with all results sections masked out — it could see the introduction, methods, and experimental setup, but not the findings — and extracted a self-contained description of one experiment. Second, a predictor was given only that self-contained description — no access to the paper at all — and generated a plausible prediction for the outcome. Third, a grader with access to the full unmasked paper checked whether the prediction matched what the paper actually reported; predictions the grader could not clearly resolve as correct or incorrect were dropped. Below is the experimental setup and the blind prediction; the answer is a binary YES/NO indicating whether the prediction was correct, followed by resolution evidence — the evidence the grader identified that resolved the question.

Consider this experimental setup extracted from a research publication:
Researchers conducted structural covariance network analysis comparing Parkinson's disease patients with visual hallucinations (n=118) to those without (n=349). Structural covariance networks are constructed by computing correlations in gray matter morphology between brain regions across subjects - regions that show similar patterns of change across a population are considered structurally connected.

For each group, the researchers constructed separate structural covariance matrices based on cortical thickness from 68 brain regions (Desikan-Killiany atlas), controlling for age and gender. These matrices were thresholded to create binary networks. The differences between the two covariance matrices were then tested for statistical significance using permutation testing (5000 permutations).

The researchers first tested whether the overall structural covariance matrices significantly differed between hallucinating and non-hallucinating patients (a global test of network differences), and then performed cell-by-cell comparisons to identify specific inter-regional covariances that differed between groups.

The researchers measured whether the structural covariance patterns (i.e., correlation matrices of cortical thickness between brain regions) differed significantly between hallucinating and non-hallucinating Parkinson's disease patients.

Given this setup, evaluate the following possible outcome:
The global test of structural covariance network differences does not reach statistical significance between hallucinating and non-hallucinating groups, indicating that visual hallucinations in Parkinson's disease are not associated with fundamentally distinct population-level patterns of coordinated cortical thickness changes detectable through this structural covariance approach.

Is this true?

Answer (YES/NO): NO